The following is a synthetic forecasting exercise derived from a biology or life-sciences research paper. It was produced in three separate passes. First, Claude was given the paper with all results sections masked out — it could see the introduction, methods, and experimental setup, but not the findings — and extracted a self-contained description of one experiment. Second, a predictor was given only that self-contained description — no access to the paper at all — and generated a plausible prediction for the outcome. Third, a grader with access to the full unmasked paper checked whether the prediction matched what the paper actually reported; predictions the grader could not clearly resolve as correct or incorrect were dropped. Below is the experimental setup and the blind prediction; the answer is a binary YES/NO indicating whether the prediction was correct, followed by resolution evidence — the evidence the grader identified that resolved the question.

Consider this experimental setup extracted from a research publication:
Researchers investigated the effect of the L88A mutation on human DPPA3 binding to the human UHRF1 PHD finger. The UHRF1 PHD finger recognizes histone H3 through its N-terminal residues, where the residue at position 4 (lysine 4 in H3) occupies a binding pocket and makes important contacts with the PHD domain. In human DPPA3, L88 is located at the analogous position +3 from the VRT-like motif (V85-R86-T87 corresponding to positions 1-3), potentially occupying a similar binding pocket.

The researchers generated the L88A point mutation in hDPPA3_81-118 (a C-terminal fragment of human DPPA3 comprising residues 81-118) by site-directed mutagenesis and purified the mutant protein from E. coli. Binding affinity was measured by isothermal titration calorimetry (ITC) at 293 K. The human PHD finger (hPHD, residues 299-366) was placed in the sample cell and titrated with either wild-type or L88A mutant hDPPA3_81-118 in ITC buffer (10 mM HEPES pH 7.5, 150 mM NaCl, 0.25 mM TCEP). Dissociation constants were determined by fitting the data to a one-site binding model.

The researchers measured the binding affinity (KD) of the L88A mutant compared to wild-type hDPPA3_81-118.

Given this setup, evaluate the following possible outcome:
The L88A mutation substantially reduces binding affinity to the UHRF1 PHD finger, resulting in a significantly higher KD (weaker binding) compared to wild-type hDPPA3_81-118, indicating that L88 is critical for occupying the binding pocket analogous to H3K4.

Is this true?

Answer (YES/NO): NO